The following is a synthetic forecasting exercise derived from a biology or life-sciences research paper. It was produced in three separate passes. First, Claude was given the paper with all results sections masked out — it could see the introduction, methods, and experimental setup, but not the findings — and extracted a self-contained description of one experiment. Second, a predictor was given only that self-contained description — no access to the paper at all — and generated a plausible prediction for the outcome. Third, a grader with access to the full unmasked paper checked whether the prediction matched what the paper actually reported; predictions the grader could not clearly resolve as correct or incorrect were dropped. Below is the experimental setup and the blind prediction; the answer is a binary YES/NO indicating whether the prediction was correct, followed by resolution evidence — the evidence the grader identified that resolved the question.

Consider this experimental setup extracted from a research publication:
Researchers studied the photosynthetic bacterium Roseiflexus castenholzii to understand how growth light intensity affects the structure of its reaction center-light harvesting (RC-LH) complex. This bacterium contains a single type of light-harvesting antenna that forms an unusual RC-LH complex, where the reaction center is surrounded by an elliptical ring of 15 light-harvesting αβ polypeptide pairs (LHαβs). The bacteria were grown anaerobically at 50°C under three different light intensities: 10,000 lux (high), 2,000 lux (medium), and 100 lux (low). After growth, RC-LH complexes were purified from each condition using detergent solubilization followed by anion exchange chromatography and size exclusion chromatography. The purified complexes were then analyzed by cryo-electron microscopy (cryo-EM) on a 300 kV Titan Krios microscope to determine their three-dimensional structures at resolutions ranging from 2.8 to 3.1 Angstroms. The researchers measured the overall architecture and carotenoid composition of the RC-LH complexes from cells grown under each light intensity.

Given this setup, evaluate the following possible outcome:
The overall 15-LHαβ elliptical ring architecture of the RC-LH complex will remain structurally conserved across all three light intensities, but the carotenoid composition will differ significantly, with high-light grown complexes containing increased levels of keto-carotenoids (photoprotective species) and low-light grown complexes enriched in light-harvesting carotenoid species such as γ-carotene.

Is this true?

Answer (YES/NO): NO